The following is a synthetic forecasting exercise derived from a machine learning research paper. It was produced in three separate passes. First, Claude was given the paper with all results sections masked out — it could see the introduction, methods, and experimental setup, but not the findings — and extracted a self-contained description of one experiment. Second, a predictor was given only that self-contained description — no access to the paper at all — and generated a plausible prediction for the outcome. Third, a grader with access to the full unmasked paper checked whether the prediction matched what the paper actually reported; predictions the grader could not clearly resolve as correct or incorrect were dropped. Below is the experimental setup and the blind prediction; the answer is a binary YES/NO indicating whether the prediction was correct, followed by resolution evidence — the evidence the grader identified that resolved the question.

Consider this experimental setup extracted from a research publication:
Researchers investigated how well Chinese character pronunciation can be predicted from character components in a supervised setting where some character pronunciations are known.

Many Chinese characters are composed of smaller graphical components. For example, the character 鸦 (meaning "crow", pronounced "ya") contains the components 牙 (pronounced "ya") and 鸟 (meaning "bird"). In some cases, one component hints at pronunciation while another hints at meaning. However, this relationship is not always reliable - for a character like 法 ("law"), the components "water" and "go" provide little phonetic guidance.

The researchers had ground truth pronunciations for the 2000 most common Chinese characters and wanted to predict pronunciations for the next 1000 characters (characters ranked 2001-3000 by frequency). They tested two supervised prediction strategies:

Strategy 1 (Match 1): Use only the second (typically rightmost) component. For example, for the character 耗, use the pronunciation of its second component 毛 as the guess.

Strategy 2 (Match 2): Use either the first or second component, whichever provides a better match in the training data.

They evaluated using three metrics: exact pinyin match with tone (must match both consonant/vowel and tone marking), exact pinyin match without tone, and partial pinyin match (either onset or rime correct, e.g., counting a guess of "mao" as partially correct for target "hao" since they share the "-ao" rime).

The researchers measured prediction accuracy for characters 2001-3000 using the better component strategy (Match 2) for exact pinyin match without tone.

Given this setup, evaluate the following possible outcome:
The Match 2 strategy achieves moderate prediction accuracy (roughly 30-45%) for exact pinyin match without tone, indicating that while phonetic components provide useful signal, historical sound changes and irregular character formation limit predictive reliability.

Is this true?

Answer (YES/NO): NO